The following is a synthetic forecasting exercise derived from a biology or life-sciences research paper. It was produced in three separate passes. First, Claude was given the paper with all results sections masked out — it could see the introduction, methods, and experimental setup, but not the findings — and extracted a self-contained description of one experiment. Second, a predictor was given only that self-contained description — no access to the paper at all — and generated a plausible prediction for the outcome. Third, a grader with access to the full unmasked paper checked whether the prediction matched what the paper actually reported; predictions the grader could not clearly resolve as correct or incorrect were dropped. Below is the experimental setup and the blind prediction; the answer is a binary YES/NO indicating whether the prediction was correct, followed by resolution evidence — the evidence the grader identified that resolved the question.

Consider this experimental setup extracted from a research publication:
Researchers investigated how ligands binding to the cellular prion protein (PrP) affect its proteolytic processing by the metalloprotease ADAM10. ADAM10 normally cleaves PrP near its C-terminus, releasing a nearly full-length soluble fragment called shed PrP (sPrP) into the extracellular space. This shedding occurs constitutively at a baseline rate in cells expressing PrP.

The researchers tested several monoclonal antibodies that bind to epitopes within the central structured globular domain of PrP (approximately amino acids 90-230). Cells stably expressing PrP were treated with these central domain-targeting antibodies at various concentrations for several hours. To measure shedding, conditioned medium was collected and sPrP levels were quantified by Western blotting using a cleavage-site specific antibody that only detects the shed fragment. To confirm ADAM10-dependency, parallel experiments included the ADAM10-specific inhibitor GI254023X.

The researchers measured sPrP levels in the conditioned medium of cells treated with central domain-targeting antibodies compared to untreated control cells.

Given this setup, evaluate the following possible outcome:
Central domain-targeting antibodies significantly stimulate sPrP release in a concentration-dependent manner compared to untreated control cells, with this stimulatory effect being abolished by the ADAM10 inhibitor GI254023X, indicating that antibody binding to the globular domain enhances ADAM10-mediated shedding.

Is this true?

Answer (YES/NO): YES